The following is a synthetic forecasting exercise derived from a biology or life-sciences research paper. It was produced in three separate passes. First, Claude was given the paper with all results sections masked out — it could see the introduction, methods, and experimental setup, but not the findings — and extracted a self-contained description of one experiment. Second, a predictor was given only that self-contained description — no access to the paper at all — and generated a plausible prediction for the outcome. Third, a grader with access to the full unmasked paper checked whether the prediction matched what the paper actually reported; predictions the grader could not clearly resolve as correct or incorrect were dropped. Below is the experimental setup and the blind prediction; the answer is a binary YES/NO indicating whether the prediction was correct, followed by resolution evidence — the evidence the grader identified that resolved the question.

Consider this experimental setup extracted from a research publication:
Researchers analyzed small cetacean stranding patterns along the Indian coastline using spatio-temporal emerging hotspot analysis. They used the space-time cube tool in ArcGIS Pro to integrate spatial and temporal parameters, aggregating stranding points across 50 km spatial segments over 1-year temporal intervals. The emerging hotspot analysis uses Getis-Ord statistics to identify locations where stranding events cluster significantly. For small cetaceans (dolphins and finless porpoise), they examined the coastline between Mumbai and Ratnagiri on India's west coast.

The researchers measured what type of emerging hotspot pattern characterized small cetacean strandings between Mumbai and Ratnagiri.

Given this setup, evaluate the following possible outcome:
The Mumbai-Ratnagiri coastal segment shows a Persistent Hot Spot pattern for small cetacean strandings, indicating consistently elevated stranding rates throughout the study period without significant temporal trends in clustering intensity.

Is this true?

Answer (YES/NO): NO